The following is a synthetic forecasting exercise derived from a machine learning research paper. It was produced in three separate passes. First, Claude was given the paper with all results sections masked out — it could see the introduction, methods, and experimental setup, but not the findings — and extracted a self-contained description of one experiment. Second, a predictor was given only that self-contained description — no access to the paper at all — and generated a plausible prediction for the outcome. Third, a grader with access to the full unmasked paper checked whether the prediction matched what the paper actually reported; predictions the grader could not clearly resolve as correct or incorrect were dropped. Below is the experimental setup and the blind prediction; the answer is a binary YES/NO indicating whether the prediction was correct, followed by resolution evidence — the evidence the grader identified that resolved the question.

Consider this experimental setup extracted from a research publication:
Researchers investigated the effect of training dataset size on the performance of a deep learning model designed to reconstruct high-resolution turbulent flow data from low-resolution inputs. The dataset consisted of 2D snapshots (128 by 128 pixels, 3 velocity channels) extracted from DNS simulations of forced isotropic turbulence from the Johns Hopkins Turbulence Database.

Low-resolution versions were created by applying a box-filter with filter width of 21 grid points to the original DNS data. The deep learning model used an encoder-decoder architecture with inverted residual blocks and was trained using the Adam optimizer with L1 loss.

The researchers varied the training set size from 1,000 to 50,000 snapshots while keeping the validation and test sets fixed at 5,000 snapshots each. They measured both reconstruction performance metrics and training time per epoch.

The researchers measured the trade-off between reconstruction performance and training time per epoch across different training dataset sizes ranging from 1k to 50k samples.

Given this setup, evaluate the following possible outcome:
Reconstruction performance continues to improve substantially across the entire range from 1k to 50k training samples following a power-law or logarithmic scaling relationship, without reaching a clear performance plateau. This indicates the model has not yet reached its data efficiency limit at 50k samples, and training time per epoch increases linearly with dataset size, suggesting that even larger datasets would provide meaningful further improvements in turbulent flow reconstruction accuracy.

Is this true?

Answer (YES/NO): NO